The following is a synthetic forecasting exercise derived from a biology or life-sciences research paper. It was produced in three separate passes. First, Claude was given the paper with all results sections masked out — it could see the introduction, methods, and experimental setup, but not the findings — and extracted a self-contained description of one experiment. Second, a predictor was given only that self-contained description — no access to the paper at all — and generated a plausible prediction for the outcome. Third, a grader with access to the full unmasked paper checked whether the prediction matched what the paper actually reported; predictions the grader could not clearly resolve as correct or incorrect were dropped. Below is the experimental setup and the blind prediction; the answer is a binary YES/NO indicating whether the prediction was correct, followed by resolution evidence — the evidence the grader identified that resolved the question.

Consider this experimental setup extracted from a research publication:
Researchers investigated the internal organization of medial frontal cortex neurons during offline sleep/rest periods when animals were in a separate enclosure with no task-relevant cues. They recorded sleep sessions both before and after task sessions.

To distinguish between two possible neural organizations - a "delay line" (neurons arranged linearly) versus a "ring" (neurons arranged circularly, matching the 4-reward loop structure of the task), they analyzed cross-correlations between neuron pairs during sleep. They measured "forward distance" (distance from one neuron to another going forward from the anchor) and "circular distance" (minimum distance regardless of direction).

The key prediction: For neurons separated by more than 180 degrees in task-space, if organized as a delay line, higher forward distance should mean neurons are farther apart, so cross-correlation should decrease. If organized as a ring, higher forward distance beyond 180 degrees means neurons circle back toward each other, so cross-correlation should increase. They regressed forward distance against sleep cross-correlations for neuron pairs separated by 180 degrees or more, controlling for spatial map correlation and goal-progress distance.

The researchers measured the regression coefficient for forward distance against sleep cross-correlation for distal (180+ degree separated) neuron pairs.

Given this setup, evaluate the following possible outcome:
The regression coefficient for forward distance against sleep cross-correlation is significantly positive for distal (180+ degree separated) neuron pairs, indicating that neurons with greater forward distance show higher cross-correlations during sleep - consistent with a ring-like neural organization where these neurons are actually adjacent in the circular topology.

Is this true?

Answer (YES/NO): YES